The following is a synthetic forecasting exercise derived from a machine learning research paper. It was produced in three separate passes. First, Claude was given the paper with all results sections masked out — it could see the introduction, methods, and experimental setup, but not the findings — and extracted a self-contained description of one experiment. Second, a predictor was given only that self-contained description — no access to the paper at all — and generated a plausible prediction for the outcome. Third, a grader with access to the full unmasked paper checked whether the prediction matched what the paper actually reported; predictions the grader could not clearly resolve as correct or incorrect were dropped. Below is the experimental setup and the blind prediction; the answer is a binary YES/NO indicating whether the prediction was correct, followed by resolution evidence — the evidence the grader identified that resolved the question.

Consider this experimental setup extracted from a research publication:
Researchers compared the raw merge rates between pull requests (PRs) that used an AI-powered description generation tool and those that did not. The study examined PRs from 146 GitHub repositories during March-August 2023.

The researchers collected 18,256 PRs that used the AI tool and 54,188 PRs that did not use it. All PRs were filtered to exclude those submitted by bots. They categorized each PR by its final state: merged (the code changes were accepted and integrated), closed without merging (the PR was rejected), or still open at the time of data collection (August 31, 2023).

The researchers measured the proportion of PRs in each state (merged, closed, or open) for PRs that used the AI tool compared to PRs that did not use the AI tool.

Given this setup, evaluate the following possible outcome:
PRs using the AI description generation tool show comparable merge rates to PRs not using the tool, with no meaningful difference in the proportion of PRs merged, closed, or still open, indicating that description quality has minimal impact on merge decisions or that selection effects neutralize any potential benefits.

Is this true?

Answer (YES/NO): NO